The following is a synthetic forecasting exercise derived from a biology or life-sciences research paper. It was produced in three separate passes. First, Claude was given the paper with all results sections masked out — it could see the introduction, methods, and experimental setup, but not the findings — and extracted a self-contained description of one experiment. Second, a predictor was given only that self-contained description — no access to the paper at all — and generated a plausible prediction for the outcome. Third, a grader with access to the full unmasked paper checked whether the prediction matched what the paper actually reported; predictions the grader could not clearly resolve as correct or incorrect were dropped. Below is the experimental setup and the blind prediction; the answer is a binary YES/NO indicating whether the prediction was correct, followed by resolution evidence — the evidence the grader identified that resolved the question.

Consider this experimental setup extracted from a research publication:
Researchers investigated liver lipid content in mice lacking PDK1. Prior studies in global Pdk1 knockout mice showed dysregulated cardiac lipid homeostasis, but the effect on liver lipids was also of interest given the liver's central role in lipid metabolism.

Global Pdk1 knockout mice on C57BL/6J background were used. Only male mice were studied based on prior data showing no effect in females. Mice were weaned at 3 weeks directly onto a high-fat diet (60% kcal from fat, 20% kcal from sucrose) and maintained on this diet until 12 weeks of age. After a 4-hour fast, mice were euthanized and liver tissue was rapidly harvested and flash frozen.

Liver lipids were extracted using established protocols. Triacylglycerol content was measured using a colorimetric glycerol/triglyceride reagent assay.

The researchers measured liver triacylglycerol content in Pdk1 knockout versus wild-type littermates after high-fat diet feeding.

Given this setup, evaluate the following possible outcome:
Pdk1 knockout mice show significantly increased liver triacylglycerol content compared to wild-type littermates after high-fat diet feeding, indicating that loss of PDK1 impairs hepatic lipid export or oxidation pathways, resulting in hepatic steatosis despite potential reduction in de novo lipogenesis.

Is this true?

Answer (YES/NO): NO